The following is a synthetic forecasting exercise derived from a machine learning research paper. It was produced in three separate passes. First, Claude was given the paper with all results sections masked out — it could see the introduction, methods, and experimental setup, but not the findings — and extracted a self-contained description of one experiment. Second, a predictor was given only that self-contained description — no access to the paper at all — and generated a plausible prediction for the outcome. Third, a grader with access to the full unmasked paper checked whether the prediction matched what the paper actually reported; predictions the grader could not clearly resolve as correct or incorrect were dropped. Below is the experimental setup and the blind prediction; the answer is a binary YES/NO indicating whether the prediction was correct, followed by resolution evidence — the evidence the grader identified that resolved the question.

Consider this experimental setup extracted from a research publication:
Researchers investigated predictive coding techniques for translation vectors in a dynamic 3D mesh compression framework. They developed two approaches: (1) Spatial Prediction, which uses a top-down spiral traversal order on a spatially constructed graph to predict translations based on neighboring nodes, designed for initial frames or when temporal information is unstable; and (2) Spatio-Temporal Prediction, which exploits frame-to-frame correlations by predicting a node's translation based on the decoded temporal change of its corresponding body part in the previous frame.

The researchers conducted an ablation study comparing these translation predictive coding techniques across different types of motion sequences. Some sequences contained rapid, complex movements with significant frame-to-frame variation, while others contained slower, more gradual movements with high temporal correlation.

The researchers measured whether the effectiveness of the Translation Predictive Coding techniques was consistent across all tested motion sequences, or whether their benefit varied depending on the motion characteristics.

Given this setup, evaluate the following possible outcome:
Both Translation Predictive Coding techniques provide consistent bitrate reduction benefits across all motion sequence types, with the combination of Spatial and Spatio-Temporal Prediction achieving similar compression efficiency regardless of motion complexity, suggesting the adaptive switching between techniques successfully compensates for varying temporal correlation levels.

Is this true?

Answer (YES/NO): NO